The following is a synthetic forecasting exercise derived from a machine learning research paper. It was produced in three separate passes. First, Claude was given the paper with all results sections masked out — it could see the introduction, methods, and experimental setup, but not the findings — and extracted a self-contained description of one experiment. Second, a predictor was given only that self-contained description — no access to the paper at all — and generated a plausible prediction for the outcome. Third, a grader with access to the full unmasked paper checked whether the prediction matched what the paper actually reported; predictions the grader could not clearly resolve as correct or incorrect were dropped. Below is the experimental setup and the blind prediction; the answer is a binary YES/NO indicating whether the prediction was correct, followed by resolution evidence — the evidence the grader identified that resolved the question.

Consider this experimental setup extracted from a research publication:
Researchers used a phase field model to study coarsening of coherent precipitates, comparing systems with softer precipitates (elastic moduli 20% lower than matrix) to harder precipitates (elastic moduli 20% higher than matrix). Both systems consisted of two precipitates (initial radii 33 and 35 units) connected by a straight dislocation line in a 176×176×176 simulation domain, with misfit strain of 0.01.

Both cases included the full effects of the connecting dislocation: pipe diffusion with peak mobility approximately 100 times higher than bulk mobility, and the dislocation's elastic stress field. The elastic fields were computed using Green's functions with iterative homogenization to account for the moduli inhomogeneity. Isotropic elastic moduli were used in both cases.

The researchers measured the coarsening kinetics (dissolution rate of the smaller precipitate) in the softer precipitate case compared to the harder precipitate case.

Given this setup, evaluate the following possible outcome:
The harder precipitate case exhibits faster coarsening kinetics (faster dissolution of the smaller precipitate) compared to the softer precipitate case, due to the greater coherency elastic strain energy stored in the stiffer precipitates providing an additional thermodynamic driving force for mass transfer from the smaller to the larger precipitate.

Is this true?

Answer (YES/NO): YES